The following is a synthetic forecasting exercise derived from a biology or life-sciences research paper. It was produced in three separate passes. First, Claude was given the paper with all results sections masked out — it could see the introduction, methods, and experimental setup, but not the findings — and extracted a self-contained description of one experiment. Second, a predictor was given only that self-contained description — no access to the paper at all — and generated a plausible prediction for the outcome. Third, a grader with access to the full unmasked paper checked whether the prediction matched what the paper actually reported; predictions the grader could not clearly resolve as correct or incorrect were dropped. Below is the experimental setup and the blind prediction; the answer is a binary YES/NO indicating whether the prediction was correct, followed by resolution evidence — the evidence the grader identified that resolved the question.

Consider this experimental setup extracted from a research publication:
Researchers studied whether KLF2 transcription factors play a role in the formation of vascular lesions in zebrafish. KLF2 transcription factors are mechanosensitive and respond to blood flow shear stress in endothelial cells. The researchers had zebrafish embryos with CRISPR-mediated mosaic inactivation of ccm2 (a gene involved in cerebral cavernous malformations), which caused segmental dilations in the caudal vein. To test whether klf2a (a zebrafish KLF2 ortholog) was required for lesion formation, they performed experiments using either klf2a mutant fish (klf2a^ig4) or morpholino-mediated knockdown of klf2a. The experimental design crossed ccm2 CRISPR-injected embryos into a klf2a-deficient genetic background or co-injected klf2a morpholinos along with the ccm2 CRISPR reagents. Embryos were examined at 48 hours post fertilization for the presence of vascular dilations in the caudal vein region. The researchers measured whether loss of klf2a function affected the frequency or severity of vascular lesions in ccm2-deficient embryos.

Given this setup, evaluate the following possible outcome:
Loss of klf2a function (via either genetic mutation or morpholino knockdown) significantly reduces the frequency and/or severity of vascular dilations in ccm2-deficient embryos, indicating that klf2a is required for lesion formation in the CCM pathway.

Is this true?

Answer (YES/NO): YES